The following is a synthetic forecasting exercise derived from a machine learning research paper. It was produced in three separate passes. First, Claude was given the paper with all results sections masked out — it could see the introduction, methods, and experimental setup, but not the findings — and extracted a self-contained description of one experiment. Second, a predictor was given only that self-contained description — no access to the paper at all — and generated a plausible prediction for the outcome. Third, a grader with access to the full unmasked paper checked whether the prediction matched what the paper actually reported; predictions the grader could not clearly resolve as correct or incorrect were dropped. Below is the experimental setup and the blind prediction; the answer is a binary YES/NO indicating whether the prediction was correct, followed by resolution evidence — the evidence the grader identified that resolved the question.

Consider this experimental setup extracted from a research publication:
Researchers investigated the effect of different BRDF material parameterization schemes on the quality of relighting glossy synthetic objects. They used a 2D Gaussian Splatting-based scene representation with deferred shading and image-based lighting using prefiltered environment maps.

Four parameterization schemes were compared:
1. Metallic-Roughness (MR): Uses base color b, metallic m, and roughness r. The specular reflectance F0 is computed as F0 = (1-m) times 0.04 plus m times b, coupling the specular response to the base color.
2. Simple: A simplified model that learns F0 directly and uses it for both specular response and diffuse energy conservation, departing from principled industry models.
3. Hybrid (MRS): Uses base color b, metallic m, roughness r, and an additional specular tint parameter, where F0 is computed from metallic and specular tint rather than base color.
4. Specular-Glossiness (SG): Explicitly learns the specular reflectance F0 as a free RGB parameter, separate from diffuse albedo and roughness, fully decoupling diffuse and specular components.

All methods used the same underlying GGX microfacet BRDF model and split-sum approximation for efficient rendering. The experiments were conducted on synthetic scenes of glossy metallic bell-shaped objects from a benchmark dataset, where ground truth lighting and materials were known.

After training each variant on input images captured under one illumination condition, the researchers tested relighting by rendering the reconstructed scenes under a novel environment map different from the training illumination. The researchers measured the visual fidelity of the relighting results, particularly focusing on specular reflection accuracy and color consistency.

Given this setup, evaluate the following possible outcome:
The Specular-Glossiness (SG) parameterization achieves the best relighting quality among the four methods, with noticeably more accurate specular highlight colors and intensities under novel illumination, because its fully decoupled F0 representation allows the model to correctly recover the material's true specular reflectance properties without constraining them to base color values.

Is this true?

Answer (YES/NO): YES